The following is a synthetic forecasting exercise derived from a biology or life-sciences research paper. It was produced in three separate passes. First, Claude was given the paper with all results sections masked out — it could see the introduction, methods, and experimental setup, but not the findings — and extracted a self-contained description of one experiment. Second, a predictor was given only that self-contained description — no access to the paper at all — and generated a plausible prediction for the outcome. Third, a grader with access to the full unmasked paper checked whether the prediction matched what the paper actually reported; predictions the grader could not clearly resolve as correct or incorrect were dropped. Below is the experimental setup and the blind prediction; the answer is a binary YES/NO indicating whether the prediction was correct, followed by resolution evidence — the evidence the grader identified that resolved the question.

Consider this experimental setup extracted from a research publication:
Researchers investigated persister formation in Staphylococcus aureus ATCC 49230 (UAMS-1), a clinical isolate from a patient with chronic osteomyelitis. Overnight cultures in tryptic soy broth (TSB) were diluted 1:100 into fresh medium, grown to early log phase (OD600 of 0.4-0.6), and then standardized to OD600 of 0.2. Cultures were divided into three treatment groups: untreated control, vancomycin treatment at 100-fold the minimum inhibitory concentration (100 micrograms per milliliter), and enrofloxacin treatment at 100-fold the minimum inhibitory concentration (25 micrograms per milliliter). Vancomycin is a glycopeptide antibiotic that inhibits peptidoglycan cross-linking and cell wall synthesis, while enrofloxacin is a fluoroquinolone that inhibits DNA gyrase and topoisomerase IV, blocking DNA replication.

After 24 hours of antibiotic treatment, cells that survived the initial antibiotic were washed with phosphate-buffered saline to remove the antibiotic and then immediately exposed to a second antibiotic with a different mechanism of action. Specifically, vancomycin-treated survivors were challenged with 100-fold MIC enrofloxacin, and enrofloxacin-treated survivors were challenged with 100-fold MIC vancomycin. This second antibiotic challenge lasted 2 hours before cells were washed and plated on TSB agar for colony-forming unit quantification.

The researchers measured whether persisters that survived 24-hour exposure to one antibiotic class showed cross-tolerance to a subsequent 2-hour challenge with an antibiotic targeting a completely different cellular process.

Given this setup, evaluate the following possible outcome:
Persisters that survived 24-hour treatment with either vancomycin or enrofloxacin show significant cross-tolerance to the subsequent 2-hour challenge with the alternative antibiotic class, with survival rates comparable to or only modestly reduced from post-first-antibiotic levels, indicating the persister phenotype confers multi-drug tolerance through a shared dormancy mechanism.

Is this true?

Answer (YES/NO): YES